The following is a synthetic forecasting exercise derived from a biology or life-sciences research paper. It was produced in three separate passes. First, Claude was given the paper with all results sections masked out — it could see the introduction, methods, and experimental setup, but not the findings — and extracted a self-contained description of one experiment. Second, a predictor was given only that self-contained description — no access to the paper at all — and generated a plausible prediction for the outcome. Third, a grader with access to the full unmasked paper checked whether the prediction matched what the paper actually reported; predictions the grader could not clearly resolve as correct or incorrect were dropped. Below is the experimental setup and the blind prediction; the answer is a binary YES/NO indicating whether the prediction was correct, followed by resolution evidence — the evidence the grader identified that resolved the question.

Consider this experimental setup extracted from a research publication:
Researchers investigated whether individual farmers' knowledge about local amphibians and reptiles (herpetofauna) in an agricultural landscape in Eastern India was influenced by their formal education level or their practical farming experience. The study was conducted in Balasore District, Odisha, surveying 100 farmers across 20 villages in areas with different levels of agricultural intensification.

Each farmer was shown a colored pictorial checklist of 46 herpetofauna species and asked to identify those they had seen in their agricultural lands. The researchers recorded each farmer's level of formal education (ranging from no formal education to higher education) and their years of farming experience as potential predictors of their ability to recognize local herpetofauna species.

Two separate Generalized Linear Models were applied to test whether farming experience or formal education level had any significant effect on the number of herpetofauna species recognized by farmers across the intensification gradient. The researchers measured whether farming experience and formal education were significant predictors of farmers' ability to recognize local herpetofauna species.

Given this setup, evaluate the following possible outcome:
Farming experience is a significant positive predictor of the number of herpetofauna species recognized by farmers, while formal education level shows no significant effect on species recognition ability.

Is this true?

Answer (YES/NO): NO